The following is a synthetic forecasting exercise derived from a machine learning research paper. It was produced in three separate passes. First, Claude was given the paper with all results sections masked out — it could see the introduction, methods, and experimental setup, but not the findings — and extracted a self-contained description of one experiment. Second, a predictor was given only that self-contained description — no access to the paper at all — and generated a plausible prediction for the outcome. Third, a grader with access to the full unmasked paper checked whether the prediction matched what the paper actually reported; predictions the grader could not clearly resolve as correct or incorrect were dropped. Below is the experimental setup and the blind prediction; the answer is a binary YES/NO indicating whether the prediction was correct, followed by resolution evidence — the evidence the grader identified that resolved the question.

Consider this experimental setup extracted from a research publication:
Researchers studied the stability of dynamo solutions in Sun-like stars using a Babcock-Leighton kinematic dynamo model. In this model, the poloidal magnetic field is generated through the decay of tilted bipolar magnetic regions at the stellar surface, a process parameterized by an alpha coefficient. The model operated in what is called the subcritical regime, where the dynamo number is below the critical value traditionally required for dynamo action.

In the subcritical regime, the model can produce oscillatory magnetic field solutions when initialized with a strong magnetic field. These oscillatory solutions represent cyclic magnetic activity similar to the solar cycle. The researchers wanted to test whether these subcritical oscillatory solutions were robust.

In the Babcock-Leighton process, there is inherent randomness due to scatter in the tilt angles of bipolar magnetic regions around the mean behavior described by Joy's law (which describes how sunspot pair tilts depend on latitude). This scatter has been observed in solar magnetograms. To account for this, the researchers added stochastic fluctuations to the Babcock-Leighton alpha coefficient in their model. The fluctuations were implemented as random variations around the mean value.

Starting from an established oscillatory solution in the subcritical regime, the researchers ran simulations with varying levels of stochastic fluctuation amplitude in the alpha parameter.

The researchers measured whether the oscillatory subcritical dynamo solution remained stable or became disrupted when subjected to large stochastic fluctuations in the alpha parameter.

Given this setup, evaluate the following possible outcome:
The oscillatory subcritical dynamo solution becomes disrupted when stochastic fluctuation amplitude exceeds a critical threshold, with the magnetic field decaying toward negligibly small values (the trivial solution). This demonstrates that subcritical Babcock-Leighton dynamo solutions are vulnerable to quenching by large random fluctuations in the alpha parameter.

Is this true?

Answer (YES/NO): YES